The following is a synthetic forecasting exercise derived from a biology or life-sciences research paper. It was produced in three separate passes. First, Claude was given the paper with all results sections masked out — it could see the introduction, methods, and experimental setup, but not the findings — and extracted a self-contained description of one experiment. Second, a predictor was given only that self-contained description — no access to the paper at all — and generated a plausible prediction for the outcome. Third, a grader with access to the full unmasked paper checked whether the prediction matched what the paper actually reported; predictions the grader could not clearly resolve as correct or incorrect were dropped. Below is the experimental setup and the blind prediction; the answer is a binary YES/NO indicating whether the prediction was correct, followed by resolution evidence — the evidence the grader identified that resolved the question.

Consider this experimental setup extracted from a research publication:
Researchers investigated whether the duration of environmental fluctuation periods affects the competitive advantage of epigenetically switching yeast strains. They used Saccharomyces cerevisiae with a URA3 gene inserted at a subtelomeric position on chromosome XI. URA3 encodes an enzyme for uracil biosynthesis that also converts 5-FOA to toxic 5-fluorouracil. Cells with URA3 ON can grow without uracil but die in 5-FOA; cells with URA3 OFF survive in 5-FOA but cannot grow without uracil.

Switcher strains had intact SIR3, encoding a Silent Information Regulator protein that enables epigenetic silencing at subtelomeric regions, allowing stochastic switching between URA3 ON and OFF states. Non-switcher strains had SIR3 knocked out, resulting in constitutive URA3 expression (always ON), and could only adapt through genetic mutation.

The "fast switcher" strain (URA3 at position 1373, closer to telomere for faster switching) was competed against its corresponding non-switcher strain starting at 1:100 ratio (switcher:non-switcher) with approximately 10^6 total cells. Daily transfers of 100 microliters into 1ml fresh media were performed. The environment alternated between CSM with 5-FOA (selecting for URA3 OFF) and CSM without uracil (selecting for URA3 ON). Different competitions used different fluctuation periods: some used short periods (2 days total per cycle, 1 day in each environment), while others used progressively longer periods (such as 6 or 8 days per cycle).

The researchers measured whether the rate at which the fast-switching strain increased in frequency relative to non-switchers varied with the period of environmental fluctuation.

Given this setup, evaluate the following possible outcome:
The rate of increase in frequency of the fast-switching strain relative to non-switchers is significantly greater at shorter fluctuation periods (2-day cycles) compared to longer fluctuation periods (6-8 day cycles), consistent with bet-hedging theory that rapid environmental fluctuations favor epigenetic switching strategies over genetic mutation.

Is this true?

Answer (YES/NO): NO